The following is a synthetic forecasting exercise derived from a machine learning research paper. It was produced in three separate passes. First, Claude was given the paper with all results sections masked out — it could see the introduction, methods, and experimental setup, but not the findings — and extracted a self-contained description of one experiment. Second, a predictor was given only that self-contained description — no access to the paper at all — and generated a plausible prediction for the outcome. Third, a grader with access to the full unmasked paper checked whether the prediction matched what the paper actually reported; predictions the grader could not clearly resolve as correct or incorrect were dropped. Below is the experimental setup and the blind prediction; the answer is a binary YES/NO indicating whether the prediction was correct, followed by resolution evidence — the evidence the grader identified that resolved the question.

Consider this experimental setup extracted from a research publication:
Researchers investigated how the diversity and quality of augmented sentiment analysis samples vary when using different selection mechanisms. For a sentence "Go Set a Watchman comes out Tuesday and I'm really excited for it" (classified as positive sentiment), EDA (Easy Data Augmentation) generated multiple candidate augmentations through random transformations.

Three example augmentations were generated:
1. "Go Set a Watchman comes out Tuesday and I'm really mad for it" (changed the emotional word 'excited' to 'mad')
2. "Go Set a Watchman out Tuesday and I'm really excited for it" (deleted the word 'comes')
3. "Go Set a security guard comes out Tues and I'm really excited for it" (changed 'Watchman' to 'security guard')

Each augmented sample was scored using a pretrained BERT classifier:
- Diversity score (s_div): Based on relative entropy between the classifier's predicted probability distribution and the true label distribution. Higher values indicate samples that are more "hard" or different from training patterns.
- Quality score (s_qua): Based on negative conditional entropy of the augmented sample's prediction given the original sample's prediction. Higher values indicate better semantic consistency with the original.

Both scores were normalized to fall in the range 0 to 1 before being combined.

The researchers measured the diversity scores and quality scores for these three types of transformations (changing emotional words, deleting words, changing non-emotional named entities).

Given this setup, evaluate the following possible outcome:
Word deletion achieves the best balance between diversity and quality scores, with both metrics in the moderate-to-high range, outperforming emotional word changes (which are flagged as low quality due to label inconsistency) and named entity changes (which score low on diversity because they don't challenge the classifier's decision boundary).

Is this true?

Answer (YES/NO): NO